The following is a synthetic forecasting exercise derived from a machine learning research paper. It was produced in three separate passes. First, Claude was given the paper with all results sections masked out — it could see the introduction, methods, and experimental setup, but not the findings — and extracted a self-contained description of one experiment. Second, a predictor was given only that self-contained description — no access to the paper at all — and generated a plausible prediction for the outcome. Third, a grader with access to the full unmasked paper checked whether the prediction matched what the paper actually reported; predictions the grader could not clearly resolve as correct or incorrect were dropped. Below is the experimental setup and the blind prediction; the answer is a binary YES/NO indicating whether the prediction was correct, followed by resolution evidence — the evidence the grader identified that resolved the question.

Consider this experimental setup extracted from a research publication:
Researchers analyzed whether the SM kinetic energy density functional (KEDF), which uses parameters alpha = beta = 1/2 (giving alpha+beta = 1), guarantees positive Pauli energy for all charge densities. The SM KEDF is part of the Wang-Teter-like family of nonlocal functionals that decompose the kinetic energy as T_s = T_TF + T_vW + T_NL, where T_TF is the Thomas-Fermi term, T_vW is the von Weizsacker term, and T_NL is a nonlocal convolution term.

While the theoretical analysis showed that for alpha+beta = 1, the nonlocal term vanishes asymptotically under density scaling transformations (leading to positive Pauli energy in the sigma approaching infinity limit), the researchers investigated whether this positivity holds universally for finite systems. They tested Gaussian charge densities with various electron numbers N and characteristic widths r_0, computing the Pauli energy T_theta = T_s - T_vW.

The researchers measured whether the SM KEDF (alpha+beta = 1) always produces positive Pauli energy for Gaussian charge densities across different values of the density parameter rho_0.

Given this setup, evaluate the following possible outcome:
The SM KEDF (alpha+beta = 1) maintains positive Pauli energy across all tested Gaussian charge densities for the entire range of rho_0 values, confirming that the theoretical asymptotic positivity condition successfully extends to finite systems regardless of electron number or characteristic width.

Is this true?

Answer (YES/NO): NO